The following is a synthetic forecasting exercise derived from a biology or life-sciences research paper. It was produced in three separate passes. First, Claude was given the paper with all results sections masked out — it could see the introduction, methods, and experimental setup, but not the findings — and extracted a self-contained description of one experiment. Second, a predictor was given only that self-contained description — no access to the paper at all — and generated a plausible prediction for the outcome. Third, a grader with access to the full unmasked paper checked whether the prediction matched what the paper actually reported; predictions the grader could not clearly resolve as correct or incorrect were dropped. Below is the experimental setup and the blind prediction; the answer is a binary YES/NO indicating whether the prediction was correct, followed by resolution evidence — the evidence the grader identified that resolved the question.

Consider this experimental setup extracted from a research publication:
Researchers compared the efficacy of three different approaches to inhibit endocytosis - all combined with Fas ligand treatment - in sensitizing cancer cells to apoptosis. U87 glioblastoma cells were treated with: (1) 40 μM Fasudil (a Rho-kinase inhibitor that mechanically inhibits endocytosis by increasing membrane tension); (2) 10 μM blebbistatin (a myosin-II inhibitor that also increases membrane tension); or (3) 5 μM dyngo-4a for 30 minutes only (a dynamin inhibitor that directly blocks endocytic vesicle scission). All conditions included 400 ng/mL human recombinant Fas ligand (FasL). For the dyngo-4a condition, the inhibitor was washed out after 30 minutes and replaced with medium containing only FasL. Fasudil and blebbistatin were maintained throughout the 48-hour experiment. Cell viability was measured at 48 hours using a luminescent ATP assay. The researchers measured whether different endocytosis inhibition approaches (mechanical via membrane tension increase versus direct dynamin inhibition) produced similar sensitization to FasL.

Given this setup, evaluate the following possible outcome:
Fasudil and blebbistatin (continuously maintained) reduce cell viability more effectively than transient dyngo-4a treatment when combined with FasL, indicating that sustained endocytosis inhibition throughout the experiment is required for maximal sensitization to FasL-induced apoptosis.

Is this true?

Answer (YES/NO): NO